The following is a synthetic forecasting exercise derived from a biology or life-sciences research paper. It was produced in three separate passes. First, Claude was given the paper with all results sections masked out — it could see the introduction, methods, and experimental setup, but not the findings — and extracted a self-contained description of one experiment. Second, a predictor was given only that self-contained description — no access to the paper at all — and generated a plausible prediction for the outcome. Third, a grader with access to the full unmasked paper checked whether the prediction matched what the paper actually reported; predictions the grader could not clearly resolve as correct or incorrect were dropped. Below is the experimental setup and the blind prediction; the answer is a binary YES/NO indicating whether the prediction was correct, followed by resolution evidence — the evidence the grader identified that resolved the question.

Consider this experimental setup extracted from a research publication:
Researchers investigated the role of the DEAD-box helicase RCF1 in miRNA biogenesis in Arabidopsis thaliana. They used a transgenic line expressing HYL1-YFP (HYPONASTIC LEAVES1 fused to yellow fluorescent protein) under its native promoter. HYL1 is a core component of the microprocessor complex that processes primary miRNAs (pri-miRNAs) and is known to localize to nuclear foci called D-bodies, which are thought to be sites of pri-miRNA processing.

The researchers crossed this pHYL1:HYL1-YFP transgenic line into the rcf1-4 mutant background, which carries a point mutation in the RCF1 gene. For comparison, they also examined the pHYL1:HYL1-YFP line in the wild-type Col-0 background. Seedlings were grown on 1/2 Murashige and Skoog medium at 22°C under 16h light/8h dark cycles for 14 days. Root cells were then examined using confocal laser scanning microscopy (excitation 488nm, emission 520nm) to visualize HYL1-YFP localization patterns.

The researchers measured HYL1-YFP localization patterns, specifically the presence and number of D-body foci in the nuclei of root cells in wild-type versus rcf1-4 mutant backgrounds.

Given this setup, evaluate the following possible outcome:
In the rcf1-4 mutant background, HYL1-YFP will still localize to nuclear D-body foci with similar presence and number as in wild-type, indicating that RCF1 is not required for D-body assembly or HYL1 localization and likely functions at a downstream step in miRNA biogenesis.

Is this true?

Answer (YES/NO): NO